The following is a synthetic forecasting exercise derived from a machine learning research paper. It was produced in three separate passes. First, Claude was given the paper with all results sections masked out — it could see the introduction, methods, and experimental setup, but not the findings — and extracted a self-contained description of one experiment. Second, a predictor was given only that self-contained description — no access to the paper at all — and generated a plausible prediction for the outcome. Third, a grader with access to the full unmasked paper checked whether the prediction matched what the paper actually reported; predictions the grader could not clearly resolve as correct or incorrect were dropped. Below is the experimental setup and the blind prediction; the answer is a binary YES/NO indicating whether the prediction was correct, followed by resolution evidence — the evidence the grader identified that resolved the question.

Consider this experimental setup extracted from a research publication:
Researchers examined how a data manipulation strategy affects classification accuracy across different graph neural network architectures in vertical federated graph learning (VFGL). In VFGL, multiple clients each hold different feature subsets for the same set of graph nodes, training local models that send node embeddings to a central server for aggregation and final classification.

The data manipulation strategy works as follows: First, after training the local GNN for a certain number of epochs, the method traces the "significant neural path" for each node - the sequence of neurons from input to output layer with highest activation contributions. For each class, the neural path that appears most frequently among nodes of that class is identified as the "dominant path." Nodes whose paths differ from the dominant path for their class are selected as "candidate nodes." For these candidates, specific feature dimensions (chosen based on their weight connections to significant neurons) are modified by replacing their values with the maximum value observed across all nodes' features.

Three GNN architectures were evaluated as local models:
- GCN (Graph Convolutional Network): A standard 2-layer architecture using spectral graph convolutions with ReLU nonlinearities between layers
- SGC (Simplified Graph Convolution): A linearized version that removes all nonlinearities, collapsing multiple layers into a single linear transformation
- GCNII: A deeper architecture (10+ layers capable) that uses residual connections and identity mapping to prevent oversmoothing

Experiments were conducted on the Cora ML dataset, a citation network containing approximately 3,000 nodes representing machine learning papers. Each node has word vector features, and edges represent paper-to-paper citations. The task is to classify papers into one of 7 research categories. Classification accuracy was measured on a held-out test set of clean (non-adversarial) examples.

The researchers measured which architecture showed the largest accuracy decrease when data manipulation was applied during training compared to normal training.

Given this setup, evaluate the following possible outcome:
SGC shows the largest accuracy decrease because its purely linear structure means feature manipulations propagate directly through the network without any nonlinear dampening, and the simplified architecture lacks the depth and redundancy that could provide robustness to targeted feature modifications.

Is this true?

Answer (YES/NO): NO